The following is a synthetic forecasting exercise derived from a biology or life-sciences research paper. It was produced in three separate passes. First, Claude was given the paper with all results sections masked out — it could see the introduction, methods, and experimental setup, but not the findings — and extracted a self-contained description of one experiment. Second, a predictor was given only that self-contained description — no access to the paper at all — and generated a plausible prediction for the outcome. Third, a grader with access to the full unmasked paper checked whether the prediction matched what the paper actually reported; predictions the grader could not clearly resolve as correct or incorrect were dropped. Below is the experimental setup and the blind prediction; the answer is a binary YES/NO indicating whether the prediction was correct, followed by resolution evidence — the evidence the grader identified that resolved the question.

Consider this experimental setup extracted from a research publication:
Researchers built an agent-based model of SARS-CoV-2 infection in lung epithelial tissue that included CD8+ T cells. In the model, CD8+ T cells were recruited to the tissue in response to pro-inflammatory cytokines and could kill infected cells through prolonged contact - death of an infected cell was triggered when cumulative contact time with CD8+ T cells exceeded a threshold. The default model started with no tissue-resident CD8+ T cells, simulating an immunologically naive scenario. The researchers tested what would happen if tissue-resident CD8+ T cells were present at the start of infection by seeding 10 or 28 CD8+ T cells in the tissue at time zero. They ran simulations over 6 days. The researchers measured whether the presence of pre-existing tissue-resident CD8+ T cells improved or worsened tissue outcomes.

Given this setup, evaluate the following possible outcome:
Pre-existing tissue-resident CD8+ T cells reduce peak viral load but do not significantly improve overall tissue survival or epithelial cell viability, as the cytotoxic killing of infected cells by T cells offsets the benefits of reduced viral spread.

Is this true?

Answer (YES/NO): NO